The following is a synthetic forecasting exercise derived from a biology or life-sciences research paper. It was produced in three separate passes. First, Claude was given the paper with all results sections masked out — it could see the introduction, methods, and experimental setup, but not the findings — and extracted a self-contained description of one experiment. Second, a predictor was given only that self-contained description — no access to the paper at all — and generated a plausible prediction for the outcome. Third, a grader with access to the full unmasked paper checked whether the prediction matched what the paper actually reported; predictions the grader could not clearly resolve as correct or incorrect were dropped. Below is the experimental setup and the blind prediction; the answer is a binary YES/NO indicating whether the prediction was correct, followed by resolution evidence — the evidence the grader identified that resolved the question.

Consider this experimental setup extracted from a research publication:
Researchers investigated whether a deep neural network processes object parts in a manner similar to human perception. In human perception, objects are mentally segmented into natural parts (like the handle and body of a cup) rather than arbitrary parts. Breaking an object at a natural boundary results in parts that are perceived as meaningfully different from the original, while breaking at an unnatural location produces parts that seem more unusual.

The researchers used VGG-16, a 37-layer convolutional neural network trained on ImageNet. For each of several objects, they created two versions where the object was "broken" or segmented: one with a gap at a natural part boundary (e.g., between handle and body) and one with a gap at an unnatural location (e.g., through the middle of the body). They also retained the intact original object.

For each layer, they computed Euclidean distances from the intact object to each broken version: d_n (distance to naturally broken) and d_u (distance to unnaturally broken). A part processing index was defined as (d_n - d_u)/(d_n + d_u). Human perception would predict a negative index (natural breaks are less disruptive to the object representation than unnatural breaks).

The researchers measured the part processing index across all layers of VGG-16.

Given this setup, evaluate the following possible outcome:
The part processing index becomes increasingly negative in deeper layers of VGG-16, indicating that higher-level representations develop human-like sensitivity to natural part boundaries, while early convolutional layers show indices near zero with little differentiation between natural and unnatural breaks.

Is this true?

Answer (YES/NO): NO